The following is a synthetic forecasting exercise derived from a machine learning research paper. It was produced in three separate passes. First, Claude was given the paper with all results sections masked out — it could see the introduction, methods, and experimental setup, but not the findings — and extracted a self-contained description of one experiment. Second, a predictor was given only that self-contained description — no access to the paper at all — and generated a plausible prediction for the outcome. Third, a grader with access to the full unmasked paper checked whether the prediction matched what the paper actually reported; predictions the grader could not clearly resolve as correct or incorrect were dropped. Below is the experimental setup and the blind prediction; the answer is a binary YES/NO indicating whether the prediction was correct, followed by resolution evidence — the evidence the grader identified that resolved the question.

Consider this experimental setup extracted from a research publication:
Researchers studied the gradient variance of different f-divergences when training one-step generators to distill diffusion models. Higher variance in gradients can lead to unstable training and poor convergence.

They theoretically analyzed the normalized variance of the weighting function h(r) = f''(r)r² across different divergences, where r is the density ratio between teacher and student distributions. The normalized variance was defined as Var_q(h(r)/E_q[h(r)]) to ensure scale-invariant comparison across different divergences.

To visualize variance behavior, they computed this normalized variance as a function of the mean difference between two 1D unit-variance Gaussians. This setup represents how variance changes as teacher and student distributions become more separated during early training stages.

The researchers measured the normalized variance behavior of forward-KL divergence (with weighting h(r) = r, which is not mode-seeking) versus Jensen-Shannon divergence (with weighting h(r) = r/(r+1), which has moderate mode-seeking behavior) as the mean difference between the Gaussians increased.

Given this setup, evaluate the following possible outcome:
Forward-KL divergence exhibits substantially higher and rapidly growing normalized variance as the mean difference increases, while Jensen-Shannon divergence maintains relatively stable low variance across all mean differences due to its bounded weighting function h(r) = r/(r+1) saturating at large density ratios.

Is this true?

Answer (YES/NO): YES